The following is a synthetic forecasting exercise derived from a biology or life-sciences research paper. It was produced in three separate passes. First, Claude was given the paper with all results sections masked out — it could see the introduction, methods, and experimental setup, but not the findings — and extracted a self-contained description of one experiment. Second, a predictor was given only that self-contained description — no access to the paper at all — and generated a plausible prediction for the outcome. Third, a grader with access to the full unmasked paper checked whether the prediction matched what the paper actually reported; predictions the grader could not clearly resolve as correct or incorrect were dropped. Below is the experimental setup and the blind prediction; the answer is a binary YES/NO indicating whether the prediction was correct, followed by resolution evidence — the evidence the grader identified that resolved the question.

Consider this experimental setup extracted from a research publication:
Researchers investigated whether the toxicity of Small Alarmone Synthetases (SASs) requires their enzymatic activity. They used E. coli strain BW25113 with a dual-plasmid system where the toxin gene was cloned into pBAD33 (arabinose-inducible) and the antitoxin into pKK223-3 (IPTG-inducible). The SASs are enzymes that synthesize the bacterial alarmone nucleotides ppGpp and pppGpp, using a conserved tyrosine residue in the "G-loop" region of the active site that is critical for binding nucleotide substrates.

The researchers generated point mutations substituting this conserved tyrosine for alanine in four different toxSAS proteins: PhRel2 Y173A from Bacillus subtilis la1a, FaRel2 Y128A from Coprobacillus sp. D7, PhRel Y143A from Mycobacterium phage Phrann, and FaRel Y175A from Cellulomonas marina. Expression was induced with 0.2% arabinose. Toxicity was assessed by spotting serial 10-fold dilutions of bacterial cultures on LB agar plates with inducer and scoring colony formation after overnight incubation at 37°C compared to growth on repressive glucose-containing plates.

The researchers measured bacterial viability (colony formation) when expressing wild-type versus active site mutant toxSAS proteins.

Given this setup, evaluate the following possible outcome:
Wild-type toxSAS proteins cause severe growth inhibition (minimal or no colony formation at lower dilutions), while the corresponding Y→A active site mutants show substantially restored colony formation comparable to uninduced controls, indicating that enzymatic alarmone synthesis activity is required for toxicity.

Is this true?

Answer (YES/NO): YES